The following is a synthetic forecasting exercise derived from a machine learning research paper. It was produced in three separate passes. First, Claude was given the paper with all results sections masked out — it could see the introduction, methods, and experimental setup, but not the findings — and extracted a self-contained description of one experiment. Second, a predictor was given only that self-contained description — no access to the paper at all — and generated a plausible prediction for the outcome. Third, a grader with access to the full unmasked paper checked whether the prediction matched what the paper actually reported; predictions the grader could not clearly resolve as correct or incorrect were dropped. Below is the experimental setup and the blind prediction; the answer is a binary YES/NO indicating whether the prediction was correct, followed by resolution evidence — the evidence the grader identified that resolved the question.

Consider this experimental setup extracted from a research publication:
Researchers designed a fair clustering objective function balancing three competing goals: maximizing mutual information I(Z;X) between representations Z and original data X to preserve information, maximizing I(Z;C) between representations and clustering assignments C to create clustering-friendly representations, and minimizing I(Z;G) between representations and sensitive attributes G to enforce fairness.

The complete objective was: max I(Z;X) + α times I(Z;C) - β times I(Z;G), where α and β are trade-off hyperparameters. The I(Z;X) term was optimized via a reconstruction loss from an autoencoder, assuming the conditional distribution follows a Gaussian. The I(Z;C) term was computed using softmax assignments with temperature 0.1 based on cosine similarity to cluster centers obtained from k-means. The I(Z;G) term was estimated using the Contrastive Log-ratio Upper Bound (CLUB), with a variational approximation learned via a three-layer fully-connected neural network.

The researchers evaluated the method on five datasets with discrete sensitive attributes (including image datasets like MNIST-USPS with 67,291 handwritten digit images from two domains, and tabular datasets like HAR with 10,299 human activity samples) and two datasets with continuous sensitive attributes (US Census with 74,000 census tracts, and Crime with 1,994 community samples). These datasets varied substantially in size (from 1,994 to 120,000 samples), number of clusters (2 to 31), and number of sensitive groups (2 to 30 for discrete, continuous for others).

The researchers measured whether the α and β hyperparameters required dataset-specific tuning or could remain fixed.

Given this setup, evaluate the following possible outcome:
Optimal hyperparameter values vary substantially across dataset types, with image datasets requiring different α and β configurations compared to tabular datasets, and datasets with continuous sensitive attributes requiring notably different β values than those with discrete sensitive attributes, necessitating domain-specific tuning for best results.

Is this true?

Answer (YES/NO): NO